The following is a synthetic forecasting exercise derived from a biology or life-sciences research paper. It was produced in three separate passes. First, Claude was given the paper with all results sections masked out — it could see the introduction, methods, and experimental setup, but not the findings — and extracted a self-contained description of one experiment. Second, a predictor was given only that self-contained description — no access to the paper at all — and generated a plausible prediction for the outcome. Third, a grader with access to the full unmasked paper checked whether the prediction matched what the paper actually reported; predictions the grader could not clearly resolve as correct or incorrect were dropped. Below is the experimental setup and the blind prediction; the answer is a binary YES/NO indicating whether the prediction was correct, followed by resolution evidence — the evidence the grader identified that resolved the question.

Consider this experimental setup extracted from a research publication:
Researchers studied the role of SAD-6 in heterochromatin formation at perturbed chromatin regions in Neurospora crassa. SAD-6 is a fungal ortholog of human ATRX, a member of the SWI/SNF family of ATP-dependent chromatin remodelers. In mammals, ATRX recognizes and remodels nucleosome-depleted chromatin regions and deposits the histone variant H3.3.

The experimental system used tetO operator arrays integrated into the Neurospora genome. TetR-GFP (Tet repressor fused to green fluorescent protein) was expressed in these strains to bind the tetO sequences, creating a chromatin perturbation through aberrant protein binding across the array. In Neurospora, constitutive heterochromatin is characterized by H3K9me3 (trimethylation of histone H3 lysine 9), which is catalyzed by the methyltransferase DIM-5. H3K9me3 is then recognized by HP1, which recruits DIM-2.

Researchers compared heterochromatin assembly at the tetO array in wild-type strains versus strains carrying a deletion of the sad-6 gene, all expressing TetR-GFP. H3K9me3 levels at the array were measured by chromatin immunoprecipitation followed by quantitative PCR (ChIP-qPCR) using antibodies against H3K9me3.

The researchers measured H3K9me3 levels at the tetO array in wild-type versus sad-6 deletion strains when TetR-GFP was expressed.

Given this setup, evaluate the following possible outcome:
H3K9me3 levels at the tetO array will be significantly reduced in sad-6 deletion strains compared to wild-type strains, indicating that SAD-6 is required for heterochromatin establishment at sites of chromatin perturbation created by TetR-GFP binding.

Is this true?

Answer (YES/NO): YES